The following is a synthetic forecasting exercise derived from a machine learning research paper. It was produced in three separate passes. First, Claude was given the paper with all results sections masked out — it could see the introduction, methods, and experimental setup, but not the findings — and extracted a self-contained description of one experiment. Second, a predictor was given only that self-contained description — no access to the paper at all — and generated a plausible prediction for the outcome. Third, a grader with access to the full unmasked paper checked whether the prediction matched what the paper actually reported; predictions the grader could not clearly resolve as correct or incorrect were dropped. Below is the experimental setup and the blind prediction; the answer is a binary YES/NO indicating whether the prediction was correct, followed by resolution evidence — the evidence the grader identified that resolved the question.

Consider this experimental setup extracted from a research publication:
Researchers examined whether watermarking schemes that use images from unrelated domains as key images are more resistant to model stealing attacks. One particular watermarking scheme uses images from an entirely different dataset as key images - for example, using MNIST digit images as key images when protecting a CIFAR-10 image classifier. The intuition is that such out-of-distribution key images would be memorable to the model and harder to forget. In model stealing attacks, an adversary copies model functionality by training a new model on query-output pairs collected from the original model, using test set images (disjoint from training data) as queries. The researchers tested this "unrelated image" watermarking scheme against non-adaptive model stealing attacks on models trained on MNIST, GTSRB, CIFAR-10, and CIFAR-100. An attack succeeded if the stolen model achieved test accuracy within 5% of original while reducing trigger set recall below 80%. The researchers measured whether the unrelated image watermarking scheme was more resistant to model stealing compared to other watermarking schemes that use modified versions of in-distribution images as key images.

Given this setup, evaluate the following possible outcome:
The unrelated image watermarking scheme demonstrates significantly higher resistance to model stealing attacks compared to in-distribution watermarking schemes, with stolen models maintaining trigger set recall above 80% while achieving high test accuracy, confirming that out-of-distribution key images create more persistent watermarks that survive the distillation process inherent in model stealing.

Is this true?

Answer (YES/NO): NO